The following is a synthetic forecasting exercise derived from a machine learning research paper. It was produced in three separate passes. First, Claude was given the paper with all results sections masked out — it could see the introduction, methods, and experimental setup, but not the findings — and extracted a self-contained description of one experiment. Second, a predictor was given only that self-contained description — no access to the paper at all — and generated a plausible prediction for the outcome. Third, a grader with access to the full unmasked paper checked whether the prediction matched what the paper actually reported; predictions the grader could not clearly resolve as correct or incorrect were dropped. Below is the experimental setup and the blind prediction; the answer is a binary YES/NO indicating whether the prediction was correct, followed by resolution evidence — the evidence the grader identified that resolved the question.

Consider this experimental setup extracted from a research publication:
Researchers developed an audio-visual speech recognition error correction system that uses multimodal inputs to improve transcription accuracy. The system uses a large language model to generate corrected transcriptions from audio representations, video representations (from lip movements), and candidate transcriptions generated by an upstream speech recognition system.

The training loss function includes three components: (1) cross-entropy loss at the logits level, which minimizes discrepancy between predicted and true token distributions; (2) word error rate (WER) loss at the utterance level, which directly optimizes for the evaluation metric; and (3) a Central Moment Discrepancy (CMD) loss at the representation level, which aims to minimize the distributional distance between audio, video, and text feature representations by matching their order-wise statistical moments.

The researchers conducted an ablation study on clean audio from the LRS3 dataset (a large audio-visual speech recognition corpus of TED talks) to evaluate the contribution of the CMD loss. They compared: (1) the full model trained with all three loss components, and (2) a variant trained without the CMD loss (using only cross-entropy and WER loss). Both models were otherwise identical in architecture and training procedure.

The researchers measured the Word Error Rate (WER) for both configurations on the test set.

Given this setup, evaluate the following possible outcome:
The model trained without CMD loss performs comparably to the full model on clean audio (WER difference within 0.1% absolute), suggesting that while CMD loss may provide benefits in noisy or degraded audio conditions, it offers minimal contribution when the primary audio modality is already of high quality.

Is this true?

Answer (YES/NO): NO